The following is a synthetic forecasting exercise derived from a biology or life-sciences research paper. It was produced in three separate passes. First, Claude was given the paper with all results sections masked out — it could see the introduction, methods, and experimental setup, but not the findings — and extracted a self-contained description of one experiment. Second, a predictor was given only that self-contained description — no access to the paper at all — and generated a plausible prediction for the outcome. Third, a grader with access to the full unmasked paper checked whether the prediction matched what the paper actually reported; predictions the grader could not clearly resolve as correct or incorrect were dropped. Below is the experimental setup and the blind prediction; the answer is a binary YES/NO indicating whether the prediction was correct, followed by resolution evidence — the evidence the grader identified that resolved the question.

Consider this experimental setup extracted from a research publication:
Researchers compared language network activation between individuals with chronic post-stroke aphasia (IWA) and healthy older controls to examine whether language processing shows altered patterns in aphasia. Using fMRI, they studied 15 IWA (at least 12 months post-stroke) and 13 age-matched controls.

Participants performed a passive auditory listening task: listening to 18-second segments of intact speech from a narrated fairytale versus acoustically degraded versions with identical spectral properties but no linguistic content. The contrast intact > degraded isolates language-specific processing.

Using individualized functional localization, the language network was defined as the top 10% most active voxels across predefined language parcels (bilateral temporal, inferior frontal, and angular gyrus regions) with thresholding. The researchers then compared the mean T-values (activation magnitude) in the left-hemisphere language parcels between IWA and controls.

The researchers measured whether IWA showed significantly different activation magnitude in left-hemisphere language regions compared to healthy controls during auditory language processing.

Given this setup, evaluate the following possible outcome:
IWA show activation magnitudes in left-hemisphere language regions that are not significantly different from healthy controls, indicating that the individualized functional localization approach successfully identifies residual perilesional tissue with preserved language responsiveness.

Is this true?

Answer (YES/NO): NO